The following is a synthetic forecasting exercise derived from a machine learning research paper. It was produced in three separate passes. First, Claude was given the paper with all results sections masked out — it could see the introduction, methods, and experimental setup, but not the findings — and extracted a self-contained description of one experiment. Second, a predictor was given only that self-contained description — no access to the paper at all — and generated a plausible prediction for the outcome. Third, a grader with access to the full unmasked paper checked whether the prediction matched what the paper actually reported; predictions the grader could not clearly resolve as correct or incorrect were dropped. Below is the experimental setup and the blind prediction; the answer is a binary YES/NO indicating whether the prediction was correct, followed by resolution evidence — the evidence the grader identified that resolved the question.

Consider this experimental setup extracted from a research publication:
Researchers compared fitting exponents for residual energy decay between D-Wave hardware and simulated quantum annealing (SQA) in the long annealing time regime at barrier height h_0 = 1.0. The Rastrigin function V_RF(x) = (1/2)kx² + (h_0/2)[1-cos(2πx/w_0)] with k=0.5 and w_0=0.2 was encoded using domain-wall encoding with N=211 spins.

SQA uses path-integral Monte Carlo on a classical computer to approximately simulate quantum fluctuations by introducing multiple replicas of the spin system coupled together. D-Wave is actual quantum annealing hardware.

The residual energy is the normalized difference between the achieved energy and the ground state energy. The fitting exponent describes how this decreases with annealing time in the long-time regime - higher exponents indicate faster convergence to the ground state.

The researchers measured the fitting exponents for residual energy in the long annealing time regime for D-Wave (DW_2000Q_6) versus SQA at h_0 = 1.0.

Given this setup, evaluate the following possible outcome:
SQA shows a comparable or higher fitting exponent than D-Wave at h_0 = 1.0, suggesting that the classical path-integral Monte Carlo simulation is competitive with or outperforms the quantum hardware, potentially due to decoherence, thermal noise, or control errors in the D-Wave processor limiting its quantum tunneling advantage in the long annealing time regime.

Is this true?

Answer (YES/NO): YES